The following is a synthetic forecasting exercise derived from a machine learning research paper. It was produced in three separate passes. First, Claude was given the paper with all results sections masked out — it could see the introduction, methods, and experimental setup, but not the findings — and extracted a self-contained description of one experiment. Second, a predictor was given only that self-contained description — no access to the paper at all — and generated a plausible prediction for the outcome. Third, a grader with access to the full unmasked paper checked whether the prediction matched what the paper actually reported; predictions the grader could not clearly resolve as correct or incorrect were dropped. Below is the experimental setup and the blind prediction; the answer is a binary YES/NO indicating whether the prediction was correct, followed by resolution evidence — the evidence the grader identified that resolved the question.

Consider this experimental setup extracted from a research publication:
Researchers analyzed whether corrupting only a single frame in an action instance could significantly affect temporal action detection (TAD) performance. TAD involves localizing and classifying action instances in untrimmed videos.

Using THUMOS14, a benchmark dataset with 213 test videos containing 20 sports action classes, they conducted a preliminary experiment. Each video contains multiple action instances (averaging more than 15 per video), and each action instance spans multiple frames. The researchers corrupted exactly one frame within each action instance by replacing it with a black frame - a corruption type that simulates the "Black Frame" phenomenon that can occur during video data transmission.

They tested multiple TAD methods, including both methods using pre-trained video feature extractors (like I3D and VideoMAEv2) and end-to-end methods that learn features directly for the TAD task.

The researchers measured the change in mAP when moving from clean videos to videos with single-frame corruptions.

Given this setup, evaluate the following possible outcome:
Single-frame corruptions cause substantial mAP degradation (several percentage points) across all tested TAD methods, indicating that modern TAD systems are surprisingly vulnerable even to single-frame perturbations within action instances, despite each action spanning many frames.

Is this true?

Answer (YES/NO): YES